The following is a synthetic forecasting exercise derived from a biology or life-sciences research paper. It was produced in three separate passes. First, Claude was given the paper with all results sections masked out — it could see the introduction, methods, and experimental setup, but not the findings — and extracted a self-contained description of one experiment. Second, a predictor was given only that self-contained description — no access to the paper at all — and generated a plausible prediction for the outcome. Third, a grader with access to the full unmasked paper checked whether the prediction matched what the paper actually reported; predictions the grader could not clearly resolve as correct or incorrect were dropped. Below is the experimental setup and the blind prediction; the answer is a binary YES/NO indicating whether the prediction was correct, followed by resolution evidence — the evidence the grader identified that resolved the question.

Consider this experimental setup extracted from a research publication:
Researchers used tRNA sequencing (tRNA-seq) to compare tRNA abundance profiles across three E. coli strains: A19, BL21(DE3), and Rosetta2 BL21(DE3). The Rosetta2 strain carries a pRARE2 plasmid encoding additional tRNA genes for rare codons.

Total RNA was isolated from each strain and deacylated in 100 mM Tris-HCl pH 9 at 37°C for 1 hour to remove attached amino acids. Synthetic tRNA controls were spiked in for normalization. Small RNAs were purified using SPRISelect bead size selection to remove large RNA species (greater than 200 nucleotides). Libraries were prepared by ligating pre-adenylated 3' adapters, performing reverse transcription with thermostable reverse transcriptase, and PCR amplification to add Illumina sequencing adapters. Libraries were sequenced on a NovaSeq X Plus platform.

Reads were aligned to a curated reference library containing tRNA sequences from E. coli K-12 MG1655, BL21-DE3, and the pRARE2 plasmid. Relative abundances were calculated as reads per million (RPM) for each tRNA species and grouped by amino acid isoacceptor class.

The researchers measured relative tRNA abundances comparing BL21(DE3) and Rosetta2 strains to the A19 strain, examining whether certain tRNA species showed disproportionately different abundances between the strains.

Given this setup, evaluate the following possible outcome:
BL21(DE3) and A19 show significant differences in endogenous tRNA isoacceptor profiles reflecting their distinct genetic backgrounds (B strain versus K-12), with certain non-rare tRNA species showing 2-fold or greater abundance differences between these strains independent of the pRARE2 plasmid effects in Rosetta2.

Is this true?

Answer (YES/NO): YES